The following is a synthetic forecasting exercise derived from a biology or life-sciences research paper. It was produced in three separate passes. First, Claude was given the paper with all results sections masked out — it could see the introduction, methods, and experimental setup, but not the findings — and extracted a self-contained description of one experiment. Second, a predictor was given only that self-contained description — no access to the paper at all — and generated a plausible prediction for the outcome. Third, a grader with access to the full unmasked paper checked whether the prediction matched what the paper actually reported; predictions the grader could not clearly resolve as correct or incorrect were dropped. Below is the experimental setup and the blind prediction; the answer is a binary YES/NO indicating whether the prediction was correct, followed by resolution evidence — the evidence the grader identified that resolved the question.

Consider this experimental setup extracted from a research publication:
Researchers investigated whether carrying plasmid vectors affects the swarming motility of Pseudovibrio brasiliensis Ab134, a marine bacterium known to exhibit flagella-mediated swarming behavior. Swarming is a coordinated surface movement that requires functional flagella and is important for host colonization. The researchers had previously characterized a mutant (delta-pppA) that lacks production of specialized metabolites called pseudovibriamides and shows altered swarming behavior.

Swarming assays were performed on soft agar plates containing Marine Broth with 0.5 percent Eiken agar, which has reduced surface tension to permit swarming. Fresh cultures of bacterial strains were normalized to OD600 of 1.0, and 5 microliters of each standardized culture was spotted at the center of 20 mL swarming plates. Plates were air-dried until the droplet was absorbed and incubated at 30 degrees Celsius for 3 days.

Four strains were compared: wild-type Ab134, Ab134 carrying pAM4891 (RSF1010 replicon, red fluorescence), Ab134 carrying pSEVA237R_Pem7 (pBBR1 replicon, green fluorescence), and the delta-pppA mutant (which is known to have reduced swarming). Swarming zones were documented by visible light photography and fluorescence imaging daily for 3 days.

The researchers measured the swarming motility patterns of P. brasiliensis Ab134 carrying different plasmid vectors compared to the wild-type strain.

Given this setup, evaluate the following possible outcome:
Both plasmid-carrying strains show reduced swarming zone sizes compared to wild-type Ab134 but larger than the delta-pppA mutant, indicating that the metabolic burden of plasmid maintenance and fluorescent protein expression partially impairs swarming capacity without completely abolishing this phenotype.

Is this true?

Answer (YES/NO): NO